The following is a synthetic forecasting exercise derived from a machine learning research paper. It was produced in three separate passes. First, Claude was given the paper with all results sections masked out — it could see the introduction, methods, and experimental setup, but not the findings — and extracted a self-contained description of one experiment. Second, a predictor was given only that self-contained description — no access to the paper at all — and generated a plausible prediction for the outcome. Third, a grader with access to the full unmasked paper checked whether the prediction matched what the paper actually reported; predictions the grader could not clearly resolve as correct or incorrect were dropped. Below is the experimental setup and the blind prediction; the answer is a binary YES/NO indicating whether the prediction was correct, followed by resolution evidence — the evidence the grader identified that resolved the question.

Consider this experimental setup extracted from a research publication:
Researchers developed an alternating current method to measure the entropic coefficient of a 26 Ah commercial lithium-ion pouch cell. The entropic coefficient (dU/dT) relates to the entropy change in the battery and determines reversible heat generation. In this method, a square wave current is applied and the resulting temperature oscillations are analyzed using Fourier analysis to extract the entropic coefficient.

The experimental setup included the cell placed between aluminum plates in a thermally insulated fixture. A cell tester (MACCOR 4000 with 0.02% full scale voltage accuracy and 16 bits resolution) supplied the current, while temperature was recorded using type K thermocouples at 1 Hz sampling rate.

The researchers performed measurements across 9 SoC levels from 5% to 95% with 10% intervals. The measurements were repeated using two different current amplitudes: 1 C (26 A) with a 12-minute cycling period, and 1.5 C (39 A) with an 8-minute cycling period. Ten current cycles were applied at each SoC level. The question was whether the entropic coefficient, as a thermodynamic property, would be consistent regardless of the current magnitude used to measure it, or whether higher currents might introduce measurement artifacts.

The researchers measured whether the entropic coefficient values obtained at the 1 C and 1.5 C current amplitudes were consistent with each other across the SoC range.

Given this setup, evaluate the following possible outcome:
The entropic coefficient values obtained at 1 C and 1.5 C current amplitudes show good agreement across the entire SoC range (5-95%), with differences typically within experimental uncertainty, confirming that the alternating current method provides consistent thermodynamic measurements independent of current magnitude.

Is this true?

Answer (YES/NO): NO